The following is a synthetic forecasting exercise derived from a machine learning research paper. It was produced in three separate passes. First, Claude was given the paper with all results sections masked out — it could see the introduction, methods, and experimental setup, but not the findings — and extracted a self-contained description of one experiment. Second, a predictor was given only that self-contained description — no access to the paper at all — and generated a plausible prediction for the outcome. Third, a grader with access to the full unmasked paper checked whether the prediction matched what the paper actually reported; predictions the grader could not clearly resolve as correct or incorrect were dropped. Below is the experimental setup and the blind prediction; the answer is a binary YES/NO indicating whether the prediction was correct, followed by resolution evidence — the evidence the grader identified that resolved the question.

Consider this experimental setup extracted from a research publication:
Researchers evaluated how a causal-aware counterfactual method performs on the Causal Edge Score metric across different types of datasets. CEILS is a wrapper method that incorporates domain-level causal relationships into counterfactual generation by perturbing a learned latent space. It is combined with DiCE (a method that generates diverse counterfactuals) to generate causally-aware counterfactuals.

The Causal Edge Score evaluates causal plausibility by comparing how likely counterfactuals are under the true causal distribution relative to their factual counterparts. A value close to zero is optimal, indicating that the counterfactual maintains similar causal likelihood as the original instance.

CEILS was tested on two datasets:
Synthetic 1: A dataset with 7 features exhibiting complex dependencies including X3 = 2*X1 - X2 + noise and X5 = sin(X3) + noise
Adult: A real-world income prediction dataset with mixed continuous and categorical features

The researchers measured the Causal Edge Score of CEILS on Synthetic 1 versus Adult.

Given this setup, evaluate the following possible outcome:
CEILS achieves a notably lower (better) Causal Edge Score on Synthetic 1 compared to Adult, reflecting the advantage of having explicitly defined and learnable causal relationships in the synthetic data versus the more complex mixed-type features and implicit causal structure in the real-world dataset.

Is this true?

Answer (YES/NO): NO